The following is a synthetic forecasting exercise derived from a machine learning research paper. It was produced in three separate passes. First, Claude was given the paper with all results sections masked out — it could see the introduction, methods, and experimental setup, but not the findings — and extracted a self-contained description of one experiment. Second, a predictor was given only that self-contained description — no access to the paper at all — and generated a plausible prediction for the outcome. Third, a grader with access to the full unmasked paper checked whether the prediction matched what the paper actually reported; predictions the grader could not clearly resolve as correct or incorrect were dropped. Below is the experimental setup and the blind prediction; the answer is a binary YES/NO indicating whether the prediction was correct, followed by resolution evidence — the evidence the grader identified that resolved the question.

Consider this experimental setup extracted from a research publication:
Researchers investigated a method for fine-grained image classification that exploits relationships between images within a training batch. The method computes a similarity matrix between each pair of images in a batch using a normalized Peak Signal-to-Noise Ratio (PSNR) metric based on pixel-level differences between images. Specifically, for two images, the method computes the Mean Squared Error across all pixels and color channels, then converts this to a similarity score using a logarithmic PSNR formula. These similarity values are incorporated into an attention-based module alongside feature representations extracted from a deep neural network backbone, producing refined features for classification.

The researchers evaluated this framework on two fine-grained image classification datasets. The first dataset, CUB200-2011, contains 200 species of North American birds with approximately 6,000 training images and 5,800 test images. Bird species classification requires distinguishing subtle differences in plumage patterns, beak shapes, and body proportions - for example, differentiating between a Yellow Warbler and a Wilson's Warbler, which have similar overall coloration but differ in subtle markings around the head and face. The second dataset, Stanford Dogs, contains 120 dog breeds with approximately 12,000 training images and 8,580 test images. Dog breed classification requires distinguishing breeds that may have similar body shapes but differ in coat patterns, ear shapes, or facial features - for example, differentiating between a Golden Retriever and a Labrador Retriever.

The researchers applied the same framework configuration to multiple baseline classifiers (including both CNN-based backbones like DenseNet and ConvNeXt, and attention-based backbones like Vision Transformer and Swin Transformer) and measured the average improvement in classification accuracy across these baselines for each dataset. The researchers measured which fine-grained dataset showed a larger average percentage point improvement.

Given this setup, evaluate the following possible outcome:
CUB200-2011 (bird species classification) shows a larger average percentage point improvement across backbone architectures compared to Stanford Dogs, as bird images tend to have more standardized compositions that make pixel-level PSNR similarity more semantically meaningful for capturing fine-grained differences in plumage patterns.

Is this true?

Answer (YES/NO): YES